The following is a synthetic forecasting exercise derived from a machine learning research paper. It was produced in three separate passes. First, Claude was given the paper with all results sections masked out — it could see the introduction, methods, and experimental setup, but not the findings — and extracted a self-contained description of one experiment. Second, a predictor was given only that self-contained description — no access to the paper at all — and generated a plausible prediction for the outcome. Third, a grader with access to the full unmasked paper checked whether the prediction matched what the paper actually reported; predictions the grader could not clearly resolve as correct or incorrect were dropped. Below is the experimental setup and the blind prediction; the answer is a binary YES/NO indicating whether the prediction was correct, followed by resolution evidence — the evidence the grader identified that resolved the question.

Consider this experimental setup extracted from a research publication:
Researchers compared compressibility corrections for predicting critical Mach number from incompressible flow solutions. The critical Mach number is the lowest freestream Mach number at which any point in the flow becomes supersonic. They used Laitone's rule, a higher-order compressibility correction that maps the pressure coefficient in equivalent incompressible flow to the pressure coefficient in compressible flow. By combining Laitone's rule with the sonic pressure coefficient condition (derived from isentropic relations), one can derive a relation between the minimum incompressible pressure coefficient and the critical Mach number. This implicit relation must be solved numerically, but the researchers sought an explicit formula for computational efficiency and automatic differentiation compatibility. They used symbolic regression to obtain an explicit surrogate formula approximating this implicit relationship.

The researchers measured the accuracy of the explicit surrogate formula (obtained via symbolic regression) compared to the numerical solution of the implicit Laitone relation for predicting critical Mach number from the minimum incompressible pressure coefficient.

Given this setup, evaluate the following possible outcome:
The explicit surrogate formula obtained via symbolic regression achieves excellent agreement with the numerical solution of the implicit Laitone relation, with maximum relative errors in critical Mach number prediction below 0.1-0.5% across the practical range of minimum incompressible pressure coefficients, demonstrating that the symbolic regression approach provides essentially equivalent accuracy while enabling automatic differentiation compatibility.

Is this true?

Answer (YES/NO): NO